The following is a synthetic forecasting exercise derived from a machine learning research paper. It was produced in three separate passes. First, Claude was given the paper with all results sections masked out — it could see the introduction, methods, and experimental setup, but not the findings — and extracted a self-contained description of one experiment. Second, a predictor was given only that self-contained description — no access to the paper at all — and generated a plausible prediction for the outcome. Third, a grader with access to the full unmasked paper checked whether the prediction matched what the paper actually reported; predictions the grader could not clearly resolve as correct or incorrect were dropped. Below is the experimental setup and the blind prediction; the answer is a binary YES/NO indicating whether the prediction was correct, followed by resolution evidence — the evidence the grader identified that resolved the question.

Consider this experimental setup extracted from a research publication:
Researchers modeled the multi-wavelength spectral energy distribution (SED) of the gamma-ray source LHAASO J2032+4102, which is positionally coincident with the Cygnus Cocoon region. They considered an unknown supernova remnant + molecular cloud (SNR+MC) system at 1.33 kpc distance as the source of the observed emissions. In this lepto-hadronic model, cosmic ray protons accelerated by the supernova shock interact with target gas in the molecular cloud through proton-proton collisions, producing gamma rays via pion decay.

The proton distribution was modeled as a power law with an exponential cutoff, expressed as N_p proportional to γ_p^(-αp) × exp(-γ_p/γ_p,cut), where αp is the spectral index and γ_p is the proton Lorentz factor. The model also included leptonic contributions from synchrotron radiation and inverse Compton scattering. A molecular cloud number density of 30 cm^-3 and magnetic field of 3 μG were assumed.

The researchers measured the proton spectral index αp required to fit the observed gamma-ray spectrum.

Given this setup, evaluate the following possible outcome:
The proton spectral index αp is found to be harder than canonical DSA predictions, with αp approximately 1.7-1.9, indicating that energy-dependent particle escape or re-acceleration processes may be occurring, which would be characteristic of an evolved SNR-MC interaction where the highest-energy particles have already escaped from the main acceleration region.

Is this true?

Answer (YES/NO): NO